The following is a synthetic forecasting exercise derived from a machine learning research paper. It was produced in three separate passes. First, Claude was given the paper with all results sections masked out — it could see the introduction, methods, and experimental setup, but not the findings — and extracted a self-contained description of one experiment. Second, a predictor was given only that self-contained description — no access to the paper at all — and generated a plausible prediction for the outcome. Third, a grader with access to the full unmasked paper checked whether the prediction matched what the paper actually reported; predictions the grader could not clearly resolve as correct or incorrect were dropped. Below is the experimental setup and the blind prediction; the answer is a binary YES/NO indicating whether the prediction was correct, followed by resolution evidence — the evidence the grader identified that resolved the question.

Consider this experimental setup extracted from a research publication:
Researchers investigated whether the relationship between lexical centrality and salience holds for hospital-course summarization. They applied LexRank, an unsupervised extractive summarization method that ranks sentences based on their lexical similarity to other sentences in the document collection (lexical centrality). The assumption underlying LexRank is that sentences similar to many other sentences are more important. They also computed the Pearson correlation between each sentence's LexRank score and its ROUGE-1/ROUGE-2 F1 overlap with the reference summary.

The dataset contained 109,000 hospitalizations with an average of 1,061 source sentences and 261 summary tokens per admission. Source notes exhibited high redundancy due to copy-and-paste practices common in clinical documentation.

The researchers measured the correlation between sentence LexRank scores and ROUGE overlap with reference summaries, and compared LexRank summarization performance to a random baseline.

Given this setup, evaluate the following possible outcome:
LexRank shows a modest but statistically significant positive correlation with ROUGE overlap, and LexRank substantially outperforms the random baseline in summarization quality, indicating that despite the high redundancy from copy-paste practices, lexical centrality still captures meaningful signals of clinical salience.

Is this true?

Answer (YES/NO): NO